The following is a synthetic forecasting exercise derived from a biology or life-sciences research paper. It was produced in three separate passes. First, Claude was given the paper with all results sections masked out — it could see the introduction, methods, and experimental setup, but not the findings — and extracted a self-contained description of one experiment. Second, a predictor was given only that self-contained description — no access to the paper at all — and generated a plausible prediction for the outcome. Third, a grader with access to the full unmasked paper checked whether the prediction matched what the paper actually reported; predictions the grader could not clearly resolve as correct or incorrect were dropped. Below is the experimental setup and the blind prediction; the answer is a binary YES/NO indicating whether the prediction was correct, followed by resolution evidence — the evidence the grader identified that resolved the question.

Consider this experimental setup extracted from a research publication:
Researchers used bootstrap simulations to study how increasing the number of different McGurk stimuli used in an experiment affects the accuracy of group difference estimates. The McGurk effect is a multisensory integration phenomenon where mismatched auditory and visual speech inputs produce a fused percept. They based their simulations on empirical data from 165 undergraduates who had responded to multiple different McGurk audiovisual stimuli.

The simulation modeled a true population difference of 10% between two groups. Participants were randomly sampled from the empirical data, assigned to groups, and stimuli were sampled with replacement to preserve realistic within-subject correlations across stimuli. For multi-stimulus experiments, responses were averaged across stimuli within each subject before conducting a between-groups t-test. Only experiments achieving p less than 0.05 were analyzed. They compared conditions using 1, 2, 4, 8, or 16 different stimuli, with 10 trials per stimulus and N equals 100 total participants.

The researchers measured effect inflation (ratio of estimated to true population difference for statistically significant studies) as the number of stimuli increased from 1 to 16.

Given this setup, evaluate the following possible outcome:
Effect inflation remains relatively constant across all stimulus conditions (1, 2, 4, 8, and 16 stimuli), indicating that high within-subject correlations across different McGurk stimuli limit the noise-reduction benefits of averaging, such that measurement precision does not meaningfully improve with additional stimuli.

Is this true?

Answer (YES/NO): NO